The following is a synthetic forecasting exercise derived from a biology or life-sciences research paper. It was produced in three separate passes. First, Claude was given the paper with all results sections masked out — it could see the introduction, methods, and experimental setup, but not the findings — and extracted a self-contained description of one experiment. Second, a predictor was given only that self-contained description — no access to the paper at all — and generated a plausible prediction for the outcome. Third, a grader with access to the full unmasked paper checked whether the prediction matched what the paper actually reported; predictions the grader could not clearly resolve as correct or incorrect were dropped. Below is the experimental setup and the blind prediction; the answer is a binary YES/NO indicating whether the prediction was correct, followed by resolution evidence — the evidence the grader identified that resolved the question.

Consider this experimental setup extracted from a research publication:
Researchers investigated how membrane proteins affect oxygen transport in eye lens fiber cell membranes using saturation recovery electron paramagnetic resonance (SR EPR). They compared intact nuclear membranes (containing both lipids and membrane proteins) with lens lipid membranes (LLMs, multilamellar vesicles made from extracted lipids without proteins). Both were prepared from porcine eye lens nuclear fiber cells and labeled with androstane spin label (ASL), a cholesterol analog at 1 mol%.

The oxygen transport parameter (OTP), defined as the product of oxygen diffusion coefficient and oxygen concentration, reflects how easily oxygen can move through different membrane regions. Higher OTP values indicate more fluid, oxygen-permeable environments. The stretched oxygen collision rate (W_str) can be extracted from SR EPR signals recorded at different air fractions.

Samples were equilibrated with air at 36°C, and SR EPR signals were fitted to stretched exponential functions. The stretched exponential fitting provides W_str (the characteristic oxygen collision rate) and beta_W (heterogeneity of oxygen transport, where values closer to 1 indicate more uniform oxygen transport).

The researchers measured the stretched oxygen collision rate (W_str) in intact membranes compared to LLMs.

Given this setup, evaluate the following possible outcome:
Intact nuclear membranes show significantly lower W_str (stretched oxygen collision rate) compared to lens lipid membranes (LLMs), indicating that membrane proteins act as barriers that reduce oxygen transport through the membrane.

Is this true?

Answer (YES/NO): YES